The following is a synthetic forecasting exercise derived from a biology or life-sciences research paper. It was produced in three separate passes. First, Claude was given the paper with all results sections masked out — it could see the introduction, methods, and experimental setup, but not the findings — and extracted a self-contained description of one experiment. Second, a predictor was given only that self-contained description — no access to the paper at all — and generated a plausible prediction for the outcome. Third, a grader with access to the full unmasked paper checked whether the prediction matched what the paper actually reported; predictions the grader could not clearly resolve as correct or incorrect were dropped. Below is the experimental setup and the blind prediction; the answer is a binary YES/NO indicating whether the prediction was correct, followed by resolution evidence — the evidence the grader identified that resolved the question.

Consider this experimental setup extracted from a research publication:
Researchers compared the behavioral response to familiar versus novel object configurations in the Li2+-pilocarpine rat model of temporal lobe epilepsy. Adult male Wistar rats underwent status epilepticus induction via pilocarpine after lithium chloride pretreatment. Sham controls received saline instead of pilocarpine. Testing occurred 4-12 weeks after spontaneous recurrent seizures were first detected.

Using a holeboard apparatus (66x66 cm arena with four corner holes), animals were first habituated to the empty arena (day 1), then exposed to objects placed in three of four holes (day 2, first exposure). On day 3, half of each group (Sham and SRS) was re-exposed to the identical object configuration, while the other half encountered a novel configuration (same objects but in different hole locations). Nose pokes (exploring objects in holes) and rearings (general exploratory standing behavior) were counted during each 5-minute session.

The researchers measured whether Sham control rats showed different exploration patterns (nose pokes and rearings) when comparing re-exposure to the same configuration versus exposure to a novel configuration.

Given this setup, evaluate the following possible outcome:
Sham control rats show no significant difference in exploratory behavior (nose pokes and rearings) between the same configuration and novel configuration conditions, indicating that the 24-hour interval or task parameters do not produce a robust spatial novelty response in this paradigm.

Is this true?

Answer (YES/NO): NO